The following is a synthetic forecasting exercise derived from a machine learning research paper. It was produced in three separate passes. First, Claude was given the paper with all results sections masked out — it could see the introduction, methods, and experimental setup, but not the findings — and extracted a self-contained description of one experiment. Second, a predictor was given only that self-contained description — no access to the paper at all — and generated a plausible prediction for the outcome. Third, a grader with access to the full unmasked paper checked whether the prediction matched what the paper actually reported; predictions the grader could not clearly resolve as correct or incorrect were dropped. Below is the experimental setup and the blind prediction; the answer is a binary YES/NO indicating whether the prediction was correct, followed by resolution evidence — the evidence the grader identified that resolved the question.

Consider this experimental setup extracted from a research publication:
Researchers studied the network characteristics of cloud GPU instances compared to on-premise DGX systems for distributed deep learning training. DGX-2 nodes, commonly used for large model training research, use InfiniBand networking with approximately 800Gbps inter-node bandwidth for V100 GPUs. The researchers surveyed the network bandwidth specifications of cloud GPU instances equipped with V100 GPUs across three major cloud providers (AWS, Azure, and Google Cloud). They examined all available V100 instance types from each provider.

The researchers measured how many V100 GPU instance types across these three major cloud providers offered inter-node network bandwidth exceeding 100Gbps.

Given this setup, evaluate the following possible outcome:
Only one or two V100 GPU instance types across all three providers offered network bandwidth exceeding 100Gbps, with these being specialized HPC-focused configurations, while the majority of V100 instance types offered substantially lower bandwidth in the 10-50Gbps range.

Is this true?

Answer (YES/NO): NO